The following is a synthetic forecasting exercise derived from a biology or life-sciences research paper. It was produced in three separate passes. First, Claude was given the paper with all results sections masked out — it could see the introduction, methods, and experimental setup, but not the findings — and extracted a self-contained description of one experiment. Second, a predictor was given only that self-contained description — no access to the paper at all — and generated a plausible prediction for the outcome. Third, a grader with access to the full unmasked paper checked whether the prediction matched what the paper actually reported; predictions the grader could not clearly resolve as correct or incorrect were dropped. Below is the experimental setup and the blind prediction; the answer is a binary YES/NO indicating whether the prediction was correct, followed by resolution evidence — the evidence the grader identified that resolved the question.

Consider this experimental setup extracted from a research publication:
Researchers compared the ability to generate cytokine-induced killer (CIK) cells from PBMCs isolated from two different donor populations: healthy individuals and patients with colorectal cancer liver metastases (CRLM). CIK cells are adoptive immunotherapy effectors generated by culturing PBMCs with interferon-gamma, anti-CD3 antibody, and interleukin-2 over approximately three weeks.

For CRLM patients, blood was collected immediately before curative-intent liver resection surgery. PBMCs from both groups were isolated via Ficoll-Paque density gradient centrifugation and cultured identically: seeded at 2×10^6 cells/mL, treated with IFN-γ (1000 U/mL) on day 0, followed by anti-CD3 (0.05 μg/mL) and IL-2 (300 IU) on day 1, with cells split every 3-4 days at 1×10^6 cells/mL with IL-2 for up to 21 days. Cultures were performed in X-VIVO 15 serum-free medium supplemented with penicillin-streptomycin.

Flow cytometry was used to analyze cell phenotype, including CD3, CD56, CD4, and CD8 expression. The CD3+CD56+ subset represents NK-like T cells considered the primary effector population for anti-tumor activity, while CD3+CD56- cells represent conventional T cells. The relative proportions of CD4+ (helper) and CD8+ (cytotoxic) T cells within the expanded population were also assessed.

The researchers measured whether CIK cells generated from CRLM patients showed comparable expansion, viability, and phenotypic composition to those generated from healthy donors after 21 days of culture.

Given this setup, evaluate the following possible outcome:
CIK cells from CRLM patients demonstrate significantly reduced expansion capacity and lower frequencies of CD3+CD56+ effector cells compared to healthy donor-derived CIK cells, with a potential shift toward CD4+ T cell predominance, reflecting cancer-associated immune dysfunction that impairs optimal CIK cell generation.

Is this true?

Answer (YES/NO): NO